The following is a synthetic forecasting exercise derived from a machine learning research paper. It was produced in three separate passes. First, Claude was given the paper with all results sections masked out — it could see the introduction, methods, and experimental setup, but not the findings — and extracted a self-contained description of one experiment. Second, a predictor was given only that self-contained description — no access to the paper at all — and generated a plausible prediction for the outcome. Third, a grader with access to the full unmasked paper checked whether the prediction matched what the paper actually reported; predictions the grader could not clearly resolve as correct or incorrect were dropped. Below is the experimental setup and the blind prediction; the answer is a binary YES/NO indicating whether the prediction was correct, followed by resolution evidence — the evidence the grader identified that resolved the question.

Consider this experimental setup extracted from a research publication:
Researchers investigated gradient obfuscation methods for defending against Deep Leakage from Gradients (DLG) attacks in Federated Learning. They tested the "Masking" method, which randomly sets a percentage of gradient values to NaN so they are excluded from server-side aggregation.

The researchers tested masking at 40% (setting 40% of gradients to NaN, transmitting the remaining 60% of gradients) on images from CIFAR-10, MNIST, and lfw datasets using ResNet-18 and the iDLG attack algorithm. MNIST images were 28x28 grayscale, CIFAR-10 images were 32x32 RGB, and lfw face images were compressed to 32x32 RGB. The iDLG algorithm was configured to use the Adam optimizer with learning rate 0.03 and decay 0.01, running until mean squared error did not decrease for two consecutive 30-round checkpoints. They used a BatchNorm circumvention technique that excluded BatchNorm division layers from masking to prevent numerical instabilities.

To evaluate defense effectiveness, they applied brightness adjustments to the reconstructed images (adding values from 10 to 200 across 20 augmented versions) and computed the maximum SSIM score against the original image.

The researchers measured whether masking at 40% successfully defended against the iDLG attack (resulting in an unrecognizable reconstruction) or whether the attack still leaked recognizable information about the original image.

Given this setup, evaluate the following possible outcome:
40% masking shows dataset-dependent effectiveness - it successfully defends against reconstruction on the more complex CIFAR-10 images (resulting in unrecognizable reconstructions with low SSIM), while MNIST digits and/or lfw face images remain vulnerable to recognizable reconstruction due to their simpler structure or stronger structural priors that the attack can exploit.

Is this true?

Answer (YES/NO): NO